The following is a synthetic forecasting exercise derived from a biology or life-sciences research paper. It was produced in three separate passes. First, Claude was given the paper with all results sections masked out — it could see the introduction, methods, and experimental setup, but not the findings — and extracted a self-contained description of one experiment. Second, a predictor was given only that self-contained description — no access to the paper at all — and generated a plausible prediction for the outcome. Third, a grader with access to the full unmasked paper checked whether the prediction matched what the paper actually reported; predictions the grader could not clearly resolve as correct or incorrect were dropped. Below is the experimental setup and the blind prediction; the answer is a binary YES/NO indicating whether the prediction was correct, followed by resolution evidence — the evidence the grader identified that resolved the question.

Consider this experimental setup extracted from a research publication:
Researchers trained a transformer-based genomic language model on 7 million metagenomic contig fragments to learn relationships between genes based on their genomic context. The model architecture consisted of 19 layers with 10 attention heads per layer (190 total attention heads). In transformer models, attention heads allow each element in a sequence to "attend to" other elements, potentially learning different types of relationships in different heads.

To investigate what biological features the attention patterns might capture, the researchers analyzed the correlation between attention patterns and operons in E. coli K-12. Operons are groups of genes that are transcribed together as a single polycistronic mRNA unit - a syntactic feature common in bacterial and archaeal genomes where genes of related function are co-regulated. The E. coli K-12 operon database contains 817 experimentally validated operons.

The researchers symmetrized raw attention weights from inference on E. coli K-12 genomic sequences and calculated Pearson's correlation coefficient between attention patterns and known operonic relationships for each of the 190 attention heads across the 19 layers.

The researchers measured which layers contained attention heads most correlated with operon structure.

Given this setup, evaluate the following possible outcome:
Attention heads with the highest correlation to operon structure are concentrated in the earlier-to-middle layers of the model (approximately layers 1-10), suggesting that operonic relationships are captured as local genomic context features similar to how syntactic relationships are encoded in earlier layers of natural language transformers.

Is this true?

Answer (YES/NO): YES